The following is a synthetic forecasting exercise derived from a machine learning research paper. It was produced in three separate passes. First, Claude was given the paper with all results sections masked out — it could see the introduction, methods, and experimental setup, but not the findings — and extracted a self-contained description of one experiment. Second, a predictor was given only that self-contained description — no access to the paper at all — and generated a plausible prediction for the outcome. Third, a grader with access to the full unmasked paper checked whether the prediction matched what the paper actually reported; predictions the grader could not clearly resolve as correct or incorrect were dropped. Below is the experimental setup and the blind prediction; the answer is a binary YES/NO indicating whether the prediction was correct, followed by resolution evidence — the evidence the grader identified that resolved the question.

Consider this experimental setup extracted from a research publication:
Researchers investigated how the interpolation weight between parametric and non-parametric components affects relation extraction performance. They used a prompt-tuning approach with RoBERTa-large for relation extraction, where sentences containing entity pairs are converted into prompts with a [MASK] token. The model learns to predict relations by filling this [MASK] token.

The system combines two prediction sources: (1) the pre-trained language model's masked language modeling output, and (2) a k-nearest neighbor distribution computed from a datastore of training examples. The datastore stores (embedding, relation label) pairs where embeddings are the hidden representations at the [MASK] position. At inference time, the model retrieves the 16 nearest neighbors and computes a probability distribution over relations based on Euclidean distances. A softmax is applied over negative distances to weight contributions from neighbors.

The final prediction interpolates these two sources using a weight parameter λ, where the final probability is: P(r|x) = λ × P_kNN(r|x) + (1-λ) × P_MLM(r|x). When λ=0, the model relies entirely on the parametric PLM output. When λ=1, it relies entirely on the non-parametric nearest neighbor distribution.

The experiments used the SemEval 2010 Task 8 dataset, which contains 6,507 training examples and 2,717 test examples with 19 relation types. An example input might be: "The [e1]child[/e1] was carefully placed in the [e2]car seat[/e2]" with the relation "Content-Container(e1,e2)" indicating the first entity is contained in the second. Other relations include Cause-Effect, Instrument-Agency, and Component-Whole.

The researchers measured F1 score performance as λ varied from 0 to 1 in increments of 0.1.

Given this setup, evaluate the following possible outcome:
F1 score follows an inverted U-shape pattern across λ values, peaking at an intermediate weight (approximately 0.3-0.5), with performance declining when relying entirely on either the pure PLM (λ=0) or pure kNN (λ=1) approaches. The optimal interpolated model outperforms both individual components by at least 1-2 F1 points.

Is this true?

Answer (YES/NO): NO